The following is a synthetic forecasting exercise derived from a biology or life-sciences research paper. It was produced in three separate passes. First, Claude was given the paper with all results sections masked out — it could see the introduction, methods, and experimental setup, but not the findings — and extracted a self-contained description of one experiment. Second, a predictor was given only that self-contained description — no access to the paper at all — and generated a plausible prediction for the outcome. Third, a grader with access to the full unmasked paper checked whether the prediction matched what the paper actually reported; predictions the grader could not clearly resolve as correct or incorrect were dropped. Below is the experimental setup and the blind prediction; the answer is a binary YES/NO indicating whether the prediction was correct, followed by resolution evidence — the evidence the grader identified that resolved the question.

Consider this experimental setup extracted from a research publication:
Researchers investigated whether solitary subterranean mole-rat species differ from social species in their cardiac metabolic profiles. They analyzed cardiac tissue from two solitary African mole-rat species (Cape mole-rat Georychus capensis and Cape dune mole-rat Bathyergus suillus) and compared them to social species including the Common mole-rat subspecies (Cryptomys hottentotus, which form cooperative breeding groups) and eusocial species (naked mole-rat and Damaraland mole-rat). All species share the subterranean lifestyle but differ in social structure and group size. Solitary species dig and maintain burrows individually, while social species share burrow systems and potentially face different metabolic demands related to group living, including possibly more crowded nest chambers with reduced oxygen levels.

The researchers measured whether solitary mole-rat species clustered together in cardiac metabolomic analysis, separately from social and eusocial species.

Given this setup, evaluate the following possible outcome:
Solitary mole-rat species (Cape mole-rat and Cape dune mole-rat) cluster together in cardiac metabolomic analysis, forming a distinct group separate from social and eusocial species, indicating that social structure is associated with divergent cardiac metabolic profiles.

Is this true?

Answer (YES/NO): NO